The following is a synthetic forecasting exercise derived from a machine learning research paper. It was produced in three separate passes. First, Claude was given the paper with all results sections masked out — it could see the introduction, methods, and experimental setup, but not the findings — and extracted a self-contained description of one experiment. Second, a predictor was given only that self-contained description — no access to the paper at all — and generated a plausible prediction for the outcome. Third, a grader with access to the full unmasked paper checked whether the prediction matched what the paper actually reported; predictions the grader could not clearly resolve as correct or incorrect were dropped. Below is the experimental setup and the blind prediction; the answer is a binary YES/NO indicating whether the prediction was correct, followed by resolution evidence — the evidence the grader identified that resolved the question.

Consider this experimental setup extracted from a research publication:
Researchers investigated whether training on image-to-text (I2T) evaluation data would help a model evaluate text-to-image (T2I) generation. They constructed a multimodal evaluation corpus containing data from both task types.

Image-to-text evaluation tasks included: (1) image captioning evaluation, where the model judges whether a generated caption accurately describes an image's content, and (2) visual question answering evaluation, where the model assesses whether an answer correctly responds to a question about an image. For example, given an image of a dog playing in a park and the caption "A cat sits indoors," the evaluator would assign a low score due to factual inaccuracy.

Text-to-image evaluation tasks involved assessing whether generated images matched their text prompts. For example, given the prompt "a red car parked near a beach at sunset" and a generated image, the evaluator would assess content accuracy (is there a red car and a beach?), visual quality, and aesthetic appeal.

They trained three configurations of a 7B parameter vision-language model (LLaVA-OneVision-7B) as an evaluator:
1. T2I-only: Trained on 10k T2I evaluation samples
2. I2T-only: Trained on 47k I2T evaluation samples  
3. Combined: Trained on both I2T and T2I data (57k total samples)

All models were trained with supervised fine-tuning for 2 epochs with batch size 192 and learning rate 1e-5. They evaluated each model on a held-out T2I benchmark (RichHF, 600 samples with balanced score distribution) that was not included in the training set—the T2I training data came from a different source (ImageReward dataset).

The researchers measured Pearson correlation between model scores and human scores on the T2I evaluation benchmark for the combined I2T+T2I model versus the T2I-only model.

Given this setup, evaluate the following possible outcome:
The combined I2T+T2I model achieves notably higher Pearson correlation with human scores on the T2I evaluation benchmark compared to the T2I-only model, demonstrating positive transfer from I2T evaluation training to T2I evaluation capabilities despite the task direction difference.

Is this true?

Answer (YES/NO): YES